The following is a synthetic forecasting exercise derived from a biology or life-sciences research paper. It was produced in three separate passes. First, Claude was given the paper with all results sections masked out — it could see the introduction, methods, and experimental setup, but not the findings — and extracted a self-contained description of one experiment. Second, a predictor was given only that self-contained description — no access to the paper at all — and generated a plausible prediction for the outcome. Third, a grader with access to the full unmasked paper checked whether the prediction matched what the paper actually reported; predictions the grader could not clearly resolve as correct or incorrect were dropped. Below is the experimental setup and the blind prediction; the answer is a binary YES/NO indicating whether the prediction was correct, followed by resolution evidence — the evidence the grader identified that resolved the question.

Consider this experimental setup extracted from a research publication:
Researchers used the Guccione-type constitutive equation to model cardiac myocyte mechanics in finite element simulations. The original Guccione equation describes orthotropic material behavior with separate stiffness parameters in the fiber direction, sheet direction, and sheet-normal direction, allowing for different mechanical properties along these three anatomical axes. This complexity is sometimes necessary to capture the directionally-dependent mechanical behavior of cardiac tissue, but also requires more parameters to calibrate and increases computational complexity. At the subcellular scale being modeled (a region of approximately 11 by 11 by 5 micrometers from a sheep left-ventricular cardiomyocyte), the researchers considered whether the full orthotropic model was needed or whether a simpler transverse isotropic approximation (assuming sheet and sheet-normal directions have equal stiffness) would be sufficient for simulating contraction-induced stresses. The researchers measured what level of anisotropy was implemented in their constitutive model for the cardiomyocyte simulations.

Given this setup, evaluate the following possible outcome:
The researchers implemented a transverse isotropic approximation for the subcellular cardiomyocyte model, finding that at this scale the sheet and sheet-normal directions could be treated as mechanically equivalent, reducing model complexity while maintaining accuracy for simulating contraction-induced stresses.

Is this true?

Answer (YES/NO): YES